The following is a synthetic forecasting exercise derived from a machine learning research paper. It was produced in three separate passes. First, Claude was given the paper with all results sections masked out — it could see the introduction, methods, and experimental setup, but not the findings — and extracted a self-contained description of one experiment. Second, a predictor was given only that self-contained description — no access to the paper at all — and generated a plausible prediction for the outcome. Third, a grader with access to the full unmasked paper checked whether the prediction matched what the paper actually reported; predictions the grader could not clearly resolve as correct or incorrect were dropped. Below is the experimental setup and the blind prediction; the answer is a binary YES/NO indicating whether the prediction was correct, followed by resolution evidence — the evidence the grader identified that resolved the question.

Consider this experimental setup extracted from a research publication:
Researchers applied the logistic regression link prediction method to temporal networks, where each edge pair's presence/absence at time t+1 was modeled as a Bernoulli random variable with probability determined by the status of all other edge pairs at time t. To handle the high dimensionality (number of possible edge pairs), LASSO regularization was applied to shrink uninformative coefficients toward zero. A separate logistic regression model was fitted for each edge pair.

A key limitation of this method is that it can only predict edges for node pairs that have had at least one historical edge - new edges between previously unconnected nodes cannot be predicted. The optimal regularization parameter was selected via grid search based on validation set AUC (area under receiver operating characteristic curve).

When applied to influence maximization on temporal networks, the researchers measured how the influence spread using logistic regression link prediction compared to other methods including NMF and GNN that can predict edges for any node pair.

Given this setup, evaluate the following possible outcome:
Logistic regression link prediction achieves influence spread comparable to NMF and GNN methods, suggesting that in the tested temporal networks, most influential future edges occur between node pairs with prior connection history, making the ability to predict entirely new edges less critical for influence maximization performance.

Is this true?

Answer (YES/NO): NO